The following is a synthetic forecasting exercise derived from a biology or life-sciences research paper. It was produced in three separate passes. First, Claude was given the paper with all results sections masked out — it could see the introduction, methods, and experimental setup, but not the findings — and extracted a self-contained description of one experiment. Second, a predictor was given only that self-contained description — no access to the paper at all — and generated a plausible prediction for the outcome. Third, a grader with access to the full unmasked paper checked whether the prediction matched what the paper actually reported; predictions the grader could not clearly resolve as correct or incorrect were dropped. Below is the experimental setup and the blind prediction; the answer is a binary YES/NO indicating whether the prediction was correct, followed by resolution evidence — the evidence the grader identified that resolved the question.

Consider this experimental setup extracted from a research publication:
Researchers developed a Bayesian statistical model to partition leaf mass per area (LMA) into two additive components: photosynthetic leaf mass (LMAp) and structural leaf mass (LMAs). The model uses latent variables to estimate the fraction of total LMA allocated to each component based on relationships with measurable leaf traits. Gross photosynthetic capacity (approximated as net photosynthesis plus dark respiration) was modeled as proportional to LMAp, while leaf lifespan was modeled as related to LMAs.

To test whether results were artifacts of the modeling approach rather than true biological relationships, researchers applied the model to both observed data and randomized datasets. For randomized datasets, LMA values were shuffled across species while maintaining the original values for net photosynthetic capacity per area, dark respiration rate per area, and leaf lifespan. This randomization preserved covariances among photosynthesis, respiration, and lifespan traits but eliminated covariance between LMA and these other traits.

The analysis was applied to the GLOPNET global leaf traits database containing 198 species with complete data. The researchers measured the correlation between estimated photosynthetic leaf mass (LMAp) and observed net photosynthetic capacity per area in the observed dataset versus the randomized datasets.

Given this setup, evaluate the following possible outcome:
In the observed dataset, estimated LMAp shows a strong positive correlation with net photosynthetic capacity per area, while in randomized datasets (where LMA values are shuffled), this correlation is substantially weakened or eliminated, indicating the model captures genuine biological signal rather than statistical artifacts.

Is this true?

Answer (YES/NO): YES